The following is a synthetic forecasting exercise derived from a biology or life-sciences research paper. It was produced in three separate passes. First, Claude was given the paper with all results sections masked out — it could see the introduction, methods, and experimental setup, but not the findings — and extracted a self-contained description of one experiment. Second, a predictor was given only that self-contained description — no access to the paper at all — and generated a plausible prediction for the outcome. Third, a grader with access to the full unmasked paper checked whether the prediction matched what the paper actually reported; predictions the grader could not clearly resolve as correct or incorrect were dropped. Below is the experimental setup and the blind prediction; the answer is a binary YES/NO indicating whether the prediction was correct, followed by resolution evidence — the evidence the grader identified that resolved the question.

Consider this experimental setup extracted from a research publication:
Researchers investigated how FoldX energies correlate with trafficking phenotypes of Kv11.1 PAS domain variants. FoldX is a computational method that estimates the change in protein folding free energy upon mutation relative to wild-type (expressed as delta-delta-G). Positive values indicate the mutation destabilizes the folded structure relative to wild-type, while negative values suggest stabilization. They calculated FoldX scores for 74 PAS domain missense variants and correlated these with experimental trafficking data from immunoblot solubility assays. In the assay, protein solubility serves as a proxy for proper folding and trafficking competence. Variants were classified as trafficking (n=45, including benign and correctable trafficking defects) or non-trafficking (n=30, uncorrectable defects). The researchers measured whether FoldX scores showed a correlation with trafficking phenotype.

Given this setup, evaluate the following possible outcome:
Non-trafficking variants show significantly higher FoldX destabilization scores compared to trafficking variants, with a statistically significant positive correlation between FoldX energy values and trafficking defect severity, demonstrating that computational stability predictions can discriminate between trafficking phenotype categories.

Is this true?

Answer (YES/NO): YES